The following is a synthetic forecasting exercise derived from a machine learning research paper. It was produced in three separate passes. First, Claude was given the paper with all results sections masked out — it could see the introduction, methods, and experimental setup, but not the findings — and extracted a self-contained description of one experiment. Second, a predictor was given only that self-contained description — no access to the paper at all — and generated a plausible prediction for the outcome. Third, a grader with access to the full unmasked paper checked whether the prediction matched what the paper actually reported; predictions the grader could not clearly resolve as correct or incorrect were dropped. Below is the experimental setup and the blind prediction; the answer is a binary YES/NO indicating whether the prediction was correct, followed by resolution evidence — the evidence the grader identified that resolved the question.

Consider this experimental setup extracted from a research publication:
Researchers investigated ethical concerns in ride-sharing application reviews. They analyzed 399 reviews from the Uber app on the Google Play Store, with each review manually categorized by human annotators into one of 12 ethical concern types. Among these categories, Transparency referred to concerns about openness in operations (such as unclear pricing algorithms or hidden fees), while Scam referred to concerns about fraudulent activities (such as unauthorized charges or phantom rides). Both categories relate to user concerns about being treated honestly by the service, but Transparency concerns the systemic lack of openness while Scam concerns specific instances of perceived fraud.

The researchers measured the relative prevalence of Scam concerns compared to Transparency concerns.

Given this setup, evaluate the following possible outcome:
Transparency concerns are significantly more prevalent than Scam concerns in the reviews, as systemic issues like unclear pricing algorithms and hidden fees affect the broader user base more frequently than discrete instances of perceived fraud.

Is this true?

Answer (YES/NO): NO